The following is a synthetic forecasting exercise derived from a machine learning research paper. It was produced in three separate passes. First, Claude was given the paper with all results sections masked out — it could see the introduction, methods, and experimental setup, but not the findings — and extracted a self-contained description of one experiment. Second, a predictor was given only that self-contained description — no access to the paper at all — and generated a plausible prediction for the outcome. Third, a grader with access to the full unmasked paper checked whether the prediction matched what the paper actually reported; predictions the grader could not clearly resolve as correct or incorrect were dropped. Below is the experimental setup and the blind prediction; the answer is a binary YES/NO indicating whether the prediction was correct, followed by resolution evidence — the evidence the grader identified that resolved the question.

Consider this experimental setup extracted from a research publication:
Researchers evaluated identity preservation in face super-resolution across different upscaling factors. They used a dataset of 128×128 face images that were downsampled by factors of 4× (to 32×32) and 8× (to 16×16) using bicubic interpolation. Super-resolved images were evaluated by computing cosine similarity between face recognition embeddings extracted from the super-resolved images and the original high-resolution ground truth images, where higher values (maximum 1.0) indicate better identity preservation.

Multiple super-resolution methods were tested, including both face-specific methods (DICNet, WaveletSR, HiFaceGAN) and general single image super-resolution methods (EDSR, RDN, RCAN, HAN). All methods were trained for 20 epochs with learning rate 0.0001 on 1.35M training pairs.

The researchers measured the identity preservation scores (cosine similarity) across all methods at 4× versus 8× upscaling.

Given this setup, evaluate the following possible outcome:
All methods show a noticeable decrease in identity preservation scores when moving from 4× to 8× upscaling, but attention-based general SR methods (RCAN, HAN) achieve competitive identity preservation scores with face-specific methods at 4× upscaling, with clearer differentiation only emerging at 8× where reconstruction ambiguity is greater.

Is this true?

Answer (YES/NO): NO